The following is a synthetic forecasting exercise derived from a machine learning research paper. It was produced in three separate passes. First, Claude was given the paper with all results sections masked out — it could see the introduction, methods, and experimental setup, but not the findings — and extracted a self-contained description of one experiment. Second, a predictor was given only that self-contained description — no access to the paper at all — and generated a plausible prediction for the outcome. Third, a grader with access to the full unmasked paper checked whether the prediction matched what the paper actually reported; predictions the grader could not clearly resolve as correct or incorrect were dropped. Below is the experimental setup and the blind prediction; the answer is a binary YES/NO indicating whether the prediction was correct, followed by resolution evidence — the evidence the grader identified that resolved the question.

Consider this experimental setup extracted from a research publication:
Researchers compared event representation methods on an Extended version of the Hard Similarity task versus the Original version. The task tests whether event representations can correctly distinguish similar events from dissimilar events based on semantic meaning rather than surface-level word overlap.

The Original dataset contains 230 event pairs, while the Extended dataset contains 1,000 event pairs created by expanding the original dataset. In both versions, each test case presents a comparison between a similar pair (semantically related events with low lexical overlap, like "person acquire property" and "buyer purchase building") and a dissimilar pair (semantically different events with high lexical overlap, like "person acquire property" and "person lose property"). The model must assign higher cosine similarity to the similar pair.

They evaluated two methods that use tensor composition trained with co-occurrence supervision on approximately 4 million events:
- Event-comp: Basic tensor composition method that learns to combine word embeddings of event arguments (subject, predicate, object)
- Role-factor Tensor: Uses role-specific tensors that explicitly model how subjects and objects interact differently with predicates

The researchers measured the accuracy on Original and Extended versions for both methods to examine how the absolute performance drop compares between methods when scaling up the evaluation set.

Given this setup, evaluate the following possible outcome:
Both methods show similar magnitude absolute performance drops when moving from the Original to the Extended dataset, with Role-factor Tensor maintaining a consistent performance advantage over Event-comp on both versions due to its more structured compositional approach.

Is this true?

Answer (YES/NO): NO